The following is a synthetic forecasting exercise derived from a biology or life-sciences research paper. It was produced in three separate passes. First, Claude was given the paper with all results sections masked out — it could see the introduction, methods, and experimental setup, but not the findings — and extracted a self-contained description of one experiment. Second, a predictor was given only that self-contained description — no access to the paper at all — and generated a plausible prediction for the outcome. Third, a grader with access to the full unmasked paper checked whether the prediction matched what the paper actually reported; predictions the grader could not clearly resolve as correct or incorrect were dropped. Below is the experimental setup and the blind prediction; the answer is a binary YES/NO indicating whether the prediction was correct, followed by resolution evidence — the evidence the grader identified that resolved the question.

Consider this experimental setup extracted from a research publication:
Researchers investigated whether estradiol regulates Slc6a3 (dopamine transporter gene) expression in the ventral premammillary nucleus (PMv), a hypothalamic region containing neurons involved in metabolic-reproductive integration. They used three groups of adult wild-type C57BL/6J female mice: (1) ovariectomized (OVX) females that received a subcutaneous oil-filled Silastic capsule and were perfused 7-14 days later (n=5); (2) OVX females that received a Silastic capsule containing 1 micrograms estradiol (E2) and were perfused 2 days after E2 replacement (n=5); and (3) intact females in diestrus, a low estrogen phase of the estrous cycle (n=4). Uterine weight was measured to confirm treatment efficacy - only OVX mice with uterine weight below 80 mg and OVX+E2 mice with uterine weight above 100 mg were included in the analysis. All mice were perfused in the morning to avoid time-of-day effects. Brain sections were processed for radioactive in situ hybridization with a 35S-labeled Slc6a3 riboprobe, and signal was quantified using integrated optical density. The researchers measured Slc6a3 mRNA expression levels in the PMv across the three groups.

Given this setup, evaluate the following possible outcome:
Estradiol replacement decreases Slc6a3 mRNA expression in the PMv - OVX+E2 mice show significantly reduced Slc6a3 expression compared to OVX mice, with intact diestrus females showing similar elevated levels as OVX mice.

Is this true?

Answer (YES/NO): NO